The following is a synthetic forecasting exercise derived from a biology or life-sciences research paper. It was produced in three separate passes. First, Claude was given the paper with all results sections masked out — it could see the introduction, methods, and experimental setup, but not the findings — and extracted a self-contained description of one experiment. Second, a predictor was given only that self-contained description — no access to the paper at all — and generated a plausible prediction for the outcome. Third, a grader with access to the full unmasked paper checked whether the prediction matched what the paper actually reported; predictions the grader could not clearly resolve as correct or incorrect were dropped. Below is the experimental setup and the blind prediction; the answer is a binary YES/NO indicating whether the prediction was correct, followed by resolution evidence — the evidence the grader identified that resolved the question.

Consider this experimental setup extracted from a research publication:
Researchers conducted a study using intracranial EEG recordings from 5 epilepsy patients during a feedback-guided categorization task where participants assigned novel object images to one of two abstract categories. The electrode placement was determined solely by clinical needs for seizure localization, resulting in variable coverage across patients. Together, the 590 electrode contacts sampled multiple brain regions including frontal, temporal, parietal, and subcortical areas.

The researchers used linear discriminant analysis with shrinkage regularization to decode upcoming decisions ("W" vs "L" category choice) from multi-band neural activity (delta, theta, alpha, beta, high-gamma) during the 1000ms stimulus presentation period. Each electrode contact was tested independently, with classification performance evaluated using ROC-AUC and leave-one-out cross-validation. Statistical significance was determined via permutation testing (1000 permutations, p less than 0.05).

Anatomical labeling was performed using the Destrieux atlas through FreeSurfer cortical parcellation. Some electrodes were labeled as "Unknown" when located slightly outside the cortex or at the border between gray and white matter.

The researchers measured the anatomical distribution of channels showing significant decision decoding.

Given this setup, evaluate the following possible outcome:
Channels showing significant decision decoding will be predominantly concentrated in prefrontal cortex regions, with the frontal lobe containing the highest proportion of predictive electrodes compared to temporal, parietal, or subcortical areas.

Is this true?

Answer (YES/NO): NO